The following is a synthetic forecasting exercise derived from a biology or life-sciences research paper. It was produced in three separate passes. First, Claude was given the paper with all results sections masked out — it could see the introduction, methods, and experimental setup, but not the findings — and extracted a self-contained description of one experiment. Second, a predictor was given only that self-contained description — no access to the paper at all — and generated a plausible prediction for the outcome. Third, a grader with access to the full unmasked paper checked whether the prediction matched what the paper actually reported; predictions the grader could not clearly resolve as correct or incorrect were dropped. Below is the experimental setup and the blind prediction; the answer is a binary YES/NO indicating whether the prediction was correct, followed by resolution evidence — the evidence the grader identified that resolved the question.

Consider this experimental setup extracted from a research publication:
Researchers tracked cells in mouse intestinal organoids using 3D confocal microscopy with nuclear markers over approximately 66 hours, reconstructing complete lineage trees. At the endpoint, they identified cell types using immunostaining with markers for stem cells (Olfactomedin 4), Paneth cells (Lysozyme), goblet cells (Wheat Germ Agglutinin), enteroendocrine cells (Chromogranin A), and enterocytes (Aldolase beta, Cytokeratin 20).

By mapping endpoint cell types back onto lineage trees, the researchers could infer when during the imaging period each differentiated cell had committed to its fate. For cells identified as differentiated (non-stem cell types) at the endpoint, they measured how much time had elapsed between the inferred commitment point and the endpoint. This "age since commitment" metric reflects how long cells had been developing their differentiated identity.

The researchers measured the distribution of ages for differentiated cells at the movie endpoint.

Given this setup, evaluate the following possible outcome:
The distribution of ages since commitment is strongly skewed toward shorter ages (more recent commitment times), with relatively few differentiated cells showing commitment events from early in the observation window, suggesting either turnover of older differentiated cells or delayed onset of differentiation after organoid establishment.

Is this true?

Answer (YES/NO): NO